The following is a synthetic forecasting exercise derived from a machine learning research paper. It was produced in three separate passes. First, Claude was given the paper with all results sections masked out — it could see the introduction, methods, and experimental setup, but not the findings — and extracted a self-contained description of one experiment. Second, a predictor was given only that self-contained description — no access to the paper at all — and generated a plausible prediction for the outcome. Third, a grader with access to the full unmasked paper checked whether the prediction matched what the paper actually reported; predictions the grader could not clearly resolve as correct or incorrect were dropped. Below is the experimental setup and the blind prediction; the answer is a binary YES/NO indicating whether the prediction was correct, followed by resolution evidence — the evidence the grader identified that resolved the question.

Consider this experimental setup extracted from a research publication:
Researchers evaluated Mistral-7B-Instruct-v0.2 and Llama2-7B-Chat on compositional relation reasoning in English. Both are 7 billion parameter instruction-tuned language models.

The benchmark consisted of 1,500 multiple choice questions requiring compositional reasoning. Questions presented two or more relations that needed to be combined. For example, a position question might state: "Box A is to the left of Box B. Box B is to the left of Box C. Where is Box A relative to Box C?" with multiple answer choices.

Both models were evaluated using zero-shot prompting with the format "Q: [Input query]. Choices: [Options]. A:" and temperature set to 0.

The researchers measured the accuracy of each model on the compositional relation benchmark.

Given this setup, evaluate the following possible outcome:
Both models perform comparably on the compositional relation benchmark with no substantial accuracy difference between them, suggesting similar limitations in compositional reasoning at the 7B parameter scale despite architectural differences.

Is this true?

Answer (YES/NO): NO